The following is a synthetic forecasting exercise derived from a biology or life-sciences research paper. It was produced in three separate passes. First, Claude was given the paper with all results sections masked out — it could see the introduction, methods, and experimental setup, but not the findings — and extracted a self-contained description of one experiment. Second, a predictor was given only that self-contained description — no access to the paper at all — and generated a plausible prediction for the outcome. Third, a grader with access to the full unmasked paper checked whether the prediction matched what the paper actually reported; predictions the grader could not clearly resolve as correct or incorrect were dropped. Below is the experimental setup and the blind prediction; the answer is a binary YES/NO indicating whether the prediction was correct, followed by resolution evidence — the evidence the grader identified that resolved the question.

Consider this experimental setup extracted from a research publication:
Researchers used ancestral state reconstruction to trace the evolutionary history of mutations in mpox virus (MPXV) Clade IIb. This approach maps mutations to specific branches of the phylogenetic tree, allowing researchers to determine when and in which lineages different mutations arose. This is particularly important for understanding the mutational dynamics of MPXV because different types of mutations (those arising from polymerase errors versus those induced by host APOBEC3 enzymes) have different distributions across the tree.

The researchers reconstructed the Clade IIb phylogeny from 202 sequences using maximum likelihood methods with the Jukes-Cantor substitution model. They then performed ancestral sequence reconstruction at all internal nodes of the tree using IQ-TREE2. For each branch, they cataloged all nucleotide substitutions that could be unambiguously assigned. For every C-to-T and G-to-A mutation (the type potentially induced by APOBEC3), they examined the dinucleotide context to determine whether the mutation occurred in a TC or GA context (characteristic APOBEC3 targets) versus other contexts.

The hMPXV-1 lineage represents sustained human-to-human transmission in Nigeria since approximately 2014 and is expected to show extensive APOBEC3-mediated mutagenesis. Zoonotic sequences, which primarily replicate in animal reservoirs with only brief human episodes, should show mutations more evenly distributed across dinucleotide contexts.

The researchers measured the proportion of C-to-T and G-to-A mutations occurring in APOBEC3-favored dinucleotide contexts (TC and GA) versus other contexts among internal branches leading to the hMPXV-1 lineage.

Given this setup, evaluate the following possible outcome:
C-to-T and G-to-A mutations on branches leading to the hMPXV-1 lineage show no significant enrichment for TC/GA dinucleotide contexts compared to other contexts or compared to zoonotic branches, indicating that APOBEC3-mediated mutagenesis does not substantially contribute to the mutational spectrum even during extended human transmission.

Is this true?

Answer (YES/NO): NO